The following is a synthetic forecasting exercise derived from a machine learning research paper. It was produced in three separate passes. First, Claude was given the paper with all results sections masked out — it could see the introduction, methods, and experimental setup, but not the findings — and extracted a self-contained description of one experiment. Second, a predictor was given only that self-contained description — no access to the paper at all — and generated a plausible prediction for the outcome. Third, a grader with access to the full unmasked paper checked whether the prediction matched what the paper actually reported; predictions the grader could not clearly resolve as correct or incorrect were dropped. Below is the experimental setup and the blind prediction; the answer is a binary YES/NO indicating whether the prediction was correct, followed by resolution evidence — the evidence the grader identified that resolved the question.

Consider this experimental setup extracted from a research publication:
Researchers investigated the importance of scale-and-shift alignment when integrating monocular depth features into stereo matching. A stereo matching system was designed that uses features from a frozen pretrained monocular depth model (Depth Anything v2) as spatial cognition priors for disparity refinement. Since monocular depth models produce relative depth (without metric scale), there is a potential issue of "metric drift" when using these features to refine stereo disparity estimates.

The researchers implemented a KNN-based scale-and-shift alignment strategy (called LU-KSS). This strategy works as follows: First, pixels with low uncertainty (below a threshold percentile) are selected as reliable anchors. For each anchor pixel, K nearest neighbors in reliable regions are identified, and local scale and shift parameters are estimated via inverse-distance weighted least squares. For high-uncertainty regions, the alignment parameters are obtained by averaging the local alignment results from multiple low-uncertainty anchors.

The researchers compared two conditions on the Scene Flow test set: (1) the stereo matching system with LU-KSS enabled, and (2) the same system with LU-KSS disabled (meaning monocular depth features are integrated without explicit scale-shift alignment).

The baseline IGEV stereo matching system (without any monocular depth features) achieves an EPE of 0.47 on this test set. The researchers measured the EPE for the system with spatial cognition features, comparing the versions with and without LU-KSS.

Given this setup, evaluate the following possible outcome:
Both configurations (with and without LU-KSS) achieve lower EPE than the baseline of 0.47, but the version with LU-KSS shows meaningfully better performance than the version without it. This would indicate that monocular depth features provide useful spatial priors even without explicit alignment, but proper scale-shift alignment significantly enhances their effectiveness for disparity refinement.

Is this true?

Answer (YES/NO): NO